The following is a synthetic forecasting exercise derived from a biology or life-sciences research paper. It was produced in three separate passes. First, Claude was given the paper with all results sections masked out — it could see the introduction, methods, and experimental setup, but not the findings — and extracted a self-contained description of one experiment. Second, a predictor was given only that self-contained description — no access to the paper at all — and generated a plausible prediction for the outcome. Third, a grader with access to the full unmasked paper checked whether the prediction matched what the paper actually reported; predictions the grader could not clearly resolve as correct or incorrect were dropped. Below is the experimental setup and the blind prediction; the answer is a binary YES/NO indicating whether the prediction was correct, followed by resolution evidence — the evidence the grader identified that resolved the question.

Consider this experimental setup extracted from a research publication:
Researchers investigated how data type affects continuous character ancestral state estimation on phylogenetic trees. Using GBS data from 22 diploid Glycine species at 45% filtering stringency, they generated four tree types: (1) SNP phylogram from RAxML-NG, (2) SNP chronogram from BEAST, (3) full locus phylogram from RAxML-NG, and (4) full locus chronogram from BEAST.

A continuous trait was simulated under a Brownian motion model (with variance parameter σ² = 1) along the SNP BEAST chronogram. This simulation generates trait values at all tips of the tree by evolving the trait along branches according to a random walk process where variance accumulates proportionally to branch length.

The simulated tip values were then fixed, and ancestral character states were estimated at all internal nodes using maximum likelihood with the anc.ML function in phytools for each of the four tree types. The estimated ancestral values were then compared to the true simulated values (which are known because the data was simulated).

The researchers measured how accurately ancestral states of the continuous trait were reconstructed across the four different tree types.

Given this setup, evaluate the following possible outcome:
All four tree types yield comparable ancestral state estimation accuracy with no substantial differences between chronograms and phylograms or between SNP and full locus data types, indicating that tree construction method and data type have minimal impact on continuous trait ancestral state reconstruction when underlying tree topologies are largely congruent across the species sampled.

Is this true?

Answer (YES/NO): NO